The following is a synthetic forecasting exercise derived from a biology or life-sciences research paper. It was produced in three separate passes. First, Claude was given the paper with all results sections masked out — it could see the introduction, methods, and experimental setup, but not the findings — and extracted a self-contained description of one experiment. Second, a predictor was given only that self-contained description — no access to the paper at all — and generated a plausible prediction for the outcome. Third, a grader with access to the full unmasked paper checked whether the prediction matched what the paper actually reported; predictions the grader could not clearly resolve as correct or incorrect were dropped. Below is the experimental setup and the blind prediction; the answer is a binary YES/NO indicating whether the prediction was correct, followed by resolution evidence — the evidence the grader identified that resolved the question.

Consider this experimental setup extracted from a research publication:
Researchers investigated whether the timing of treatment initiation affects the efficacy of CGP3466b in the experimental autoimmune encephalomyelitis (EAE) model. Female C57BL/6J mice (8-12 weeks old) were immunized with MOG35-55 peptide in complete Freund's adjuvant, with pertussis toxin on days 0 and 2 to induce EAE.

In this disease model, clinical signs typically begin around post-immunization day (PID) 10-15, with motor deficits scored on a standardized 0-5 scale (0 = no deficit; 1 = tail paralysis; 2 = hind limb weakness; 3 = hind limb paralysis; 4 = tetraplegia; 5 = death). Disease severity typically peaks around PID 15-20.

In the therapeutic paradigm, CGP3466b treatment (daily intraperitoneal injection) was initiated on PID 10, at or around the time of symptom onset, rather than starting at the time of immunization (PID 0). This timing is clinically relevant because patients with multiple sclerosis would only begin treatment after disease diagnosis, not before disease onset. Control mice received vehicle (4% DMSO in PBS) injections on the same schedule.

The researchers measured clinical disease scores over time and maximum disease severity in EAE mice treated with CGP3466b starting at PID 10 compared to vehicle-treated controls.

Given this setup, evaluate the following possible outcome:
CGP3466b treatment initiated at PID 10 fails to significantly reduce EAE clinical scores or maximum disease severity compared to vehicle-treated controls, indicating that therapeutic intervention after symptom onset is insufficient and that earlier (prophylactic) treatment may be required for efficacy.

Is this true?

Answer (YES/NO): NO